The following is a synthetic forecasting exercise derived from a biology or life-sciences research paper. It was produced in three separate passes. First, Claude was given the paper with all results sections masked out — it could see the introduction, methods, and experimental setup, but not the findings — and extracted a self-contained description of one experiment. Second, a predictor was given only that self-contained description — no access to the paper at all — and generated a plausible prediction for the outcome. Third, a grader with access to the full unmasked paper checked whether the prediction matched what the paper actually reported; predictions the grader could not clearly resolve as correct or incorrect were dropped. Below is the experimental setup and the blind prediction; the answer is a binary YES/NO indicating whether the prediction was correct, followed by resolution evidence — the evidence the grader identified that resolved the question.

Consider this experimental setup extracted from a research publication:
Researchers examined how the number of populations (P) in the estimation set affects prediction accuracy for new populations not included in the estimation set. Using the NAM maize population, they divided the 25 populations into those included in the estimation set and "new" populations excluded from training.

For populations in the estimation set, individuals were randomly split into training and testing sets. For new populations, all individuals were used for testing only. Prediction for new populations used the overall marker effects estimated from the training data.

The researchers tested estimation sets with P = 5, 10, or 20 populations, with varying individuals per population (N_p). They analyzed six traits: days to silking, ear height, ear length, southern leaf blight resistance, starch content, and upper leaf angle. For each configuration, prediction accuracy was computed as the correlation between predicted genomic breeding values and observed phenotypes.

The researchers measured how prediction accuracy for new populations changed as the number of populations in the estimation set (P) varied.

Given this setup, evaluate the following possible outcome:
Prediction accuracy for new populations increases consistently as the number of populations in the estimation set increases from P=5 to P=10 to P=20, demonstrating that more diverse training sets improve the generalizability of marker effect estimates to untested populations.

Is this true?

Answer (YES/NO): YES